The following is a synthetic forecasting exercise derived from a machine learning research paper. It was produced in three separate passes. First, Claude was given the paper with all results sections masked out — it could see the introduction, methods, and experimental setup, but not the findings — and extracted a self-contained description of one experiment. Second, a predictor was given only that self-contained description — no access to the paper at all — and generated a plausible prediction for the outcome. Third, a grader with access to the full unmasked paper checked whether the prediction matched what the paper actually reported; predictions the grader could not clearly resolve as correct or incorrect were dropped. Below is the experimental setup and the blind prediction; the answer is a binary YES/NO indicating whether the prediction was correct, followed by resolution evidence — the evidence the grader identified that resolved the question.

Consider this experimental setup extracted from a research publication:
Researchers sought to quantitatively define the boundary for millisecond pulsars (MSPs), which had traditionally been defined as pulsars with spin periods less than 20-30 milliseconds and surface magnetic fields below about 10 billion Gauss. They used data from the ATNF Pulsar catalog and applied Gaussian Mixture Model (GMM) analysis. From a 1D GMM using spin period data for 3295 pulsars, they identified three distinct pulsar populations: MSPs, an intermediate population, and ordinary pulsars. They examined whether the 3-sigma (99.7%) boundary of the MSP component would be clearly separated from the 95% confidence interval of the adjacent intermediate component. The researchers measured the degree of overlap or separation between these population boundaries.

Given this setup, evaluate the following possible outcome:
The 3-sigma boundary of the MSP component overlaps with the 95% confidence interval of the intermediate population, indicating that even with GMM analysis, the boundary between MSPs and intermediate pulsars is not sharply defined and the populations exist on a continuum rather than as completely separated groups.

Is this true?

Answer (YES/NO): NO